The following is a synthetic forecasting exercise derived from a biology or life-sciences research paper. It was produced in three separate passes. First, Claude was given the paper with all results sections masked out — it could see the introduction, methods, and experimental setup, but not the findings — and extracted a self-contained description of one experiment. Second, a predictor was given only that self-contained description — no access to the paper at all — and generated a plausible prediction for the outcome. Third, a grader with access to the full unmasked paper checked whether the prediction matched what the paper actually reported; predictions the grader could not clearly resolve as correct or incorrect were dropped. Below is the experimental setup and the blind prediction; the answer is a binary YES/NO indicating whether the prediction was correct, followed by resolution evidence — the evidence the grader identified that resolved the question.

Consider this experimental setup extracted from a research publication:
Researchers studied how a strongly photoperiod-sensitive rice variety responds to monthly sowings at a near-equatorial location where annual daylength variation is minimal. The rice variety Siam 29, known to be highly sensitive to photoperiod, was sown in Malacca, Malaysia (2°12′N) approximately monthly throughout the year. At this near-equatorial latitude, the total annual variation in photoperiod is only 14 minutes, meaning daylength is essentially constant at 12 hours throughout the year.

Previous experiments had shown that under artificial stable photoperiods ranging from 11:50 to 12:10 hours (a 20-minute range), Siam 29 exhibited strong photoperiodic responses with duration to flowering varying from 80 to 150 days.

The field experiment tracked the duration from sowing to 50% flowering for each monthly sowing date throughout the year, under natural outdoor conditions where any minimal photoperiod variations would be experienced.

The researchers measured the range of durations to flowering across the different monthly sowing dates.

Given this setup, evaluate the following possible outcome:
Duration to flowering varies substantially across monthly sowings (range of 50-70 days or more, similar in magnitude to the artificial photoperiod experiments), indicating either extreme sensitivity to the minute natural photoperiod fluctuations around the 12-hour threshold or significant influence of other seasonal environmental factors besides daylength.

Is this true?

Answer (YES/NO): NO